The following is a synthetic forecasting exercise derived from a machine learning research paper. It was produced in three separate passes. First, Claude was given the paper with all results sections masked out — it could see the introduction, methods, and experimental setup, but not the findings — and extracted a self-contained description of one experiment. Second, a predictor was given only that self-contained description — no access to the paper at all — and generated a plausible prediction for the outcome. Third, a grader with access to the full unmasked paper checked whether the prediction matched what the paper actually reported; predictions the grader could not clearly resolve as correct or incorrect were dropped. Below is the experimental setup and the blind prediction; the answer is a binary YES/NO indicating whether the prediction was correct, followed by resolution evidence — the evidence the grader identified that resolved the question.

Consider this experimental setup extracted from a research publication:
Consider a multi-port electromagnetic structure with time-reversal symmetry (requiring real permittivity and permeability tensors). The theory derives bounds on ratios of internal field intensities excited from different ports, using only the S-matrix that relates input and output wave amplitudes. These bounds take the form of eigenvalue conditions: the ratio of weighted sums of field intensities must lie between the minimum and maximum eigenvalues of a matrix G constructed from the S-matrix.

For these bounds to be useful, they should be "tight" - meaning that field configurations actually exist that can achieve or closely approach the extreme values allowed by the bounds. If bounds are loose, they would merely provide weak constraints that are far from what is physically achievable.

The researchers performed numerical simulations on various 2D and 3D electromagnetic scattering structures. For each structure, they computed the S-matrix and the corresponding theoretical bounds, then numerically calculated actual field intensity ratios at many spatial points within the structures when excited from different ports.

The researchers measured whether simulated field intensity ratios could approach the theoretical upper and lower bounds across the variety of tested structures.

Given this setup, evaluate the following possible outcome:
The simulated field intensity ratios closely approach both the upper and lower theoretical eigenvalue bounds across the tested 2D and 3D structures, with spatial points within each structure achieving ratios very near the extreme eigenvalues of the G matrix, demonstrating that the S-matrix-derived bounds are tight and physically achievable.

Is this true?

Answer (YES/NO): YES